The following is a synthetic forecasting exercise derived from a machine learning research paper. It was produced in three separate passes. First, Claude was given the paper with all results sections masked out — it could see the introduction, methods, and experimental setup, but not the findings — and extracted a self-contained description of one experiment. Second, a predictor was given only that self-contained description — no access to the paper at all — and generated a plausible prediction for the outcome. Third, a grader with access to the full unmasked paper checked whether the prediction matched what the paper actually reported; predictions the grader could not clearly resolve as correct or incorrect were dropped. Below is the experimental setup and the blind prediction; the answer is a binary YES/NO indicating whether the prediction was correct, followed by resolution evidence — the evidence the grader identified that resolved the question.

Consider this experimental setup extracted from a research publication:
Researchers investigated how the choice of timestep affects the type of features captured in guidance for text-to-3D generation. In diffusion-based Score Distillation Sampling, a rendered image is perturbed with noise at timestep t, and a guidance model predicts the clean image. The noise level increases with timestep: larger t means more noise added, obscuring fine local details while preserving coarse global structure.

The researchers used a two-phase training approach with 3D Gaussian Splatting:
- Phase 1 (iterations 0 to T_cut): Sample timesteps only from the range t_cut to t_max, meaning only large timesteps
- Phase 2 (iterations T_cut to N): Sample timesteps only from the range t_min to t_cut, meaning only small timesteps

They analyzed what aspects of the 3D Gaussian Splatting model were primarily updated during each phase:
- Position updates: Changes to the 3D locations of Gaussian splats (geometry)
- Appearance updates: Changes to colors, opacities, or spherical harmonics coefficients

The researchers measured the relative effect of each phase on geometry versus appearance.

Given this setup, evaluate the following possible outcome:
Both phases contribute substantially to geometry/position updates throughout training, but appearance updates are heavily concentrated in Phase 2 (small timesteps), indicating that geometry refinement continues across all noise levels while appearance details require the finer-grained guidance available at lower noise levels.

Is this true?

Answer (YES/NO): NO